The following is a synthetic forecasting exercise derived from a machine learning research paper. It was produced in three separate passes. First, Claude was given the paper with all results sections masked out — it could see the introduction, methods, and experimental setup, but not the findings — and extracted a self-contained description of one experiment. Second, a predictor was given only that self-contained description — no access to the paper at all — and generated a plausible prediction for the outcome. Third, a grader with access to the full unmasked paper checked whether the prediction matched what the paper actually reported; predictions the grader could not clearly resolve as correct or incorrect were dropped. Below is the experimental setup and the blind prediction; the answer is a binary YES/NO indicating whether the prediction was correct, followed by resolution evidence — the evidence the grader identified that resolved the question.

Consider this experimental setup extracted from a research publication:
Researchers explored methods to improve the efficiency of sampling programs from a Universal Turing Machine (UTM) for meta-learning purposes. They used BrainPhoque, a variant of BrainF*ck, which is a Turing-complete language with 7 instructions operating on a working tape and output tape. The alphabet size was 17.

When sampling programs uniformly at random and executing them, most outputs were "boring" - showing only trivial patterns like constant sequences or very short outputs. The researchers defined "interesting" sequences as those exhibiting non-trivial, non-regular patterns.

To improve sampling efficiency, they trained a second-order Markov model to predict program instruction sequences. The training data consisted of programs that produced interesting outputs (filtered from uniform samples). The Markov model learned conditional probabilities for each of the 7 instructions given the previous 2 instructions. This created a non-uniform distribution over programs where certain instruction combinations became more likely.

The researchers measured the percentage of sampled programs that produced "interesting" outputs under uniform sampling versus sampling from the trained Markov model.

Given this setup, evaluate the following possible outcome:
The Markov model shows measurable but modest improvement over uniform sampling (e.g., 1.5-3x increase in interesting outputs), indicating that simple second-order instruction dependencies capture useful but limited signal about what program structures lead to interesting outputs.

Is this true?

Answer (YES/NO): NO